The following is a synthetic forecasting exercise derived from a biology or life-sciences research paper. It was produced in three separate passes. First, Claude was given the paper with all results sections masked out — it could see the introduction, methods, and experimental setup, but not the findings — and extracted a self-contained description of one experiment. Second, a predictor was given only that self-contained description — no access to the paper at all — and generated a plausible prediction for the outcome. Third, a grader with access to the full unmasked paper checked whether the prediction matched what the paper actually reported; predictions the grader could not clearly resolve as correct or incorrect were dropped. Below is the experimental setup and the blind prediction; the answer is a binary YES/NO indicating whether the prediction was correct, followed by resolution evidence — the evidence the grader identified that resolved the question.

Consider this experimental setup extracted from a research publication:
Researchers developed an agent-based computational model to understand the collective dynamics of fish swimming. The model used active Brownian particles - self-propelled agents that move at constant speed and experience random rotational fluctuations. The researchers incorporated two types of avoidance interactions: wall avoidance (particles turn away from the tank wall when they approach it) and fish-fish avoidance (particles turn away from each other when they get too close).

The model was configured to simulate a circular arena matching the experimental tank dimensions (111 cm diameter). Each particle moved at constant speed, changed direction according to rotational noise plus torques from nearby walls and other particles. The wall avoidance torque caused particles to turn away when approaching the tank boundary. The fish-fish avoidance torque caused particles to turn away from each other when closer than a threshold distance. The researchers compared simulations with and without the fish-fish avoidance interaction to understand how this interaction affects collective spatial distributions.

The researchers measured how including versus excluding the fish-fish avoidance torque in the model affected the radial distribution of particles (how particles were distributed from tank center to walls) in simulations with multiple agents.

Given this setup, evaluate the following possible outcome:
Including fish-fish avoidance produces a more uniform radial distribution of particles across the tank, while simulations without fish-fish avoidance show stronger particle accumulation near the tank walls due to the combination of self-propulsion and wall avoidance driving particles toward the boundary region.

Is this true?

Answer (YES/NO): YES